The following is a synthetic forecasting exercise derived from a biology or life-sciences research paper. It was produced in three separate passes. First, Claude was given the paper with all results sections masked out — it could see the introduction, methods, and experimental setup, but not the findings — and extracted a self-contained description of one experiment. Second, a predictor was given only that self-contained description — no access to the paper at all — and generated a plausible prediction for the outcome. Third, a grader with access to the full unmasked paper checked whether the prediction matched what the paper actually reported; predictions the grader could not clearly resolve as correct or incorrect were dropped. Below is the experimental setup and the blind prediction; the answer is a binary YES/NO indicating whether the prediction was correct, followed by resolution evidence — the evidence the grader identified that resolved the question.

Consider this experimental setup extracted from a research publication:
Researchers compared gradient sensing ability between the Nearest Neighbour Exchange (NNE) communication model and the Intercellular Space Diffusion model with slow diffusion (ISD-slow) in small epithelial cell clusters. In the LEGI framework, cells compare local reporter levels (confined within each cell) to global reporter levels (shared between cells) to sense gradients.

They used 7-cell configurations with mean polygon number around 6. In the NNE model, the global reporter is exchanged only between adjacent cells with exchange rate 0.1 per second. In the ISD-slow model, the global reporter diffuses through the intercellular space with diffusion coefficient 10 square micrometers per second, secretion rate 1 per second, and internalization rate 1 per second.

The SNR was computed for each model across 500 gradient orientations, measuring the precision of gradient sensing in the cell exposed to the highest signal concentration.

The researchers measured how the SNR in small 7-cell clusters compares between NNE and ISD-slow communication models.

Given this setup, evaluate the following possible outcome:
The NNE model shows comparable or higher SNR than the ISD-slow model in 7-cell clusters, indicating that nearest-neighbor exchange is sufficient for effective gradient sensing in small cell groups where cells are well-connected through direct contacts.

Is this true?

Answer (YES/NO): YES